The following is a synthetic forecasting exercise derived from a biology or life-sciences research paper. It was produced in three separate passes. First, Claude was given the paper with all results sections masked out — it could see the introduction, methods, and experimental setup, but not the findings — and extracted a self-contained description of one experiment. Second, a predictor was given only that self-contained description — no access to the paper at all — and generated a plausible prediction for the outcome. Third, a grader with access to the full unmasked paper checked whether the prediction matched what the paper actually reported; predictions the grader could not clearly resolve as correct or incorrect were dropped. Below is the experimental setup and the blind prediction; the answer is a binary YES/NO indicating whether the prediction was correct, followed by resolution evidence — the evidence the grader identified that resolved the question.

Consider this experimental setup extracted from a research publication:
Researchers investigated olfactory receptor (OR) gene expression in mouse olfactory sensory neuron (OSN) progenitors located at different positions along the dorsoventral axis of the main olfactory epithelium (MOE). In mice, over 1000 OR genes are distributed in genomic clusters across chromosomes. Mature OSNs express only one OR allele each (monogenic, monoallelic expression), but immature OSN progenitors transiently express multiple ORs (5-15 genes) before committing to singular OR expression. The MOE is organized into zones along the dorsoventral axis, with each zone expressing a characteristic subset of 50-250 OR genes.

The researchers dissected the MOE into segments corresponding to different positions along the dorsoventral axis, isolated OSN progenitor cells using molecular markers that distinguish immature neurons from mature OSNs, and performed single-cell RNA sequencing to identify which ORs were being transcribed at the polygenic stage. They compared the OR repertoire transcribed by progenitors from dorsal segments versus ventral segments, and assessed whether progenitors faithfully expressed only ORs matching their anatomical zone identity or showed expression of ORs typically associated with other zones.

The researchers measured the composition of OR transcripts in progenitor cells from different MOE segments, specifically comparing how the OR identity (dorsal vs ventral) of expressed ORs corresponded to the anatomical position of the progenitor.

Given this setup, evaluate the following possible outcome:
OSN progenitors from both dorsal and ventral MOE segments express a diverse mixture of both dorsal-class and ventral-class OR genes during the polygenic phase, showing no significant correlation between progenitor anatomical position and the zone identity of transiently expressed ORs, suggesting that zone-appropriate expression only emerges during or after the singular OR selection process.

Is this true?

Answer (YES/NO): NO